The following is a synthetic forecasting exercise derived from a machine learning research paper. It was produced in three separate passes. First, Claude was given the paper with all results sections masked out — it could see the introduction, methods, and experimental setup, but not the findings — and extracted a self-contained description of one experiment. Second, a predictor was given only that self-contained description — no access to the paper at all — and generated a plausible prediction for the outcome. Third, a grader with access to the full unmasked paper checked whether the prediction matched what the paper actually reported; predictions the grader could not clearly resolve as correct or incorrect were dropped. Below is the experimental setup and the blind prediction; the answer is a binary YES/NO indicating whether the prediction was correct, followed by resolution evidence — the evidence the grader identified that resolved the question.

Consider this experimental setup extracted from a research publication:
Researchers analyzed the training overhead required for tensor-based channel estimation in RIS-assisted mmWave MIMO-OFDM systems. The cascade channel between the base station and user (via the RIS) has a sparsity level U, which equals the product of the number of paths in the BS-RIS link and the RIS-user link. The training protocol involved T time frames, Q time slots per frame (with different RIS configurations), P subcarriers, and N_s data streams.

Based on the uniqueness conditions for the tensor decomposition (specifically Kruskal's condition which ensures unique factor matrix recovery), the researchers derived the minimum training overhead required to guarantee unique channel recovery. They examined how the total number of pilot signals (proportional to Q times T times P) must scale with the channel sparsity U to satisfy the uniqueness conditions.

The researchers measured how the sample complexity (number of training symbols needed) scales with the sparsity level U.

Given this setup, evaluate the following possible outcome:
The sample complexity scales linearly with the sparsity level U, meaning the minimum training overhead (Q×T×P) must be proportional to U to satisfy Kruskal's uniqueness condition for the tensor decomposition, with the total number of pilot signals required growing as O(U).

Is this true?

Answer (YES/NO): NO